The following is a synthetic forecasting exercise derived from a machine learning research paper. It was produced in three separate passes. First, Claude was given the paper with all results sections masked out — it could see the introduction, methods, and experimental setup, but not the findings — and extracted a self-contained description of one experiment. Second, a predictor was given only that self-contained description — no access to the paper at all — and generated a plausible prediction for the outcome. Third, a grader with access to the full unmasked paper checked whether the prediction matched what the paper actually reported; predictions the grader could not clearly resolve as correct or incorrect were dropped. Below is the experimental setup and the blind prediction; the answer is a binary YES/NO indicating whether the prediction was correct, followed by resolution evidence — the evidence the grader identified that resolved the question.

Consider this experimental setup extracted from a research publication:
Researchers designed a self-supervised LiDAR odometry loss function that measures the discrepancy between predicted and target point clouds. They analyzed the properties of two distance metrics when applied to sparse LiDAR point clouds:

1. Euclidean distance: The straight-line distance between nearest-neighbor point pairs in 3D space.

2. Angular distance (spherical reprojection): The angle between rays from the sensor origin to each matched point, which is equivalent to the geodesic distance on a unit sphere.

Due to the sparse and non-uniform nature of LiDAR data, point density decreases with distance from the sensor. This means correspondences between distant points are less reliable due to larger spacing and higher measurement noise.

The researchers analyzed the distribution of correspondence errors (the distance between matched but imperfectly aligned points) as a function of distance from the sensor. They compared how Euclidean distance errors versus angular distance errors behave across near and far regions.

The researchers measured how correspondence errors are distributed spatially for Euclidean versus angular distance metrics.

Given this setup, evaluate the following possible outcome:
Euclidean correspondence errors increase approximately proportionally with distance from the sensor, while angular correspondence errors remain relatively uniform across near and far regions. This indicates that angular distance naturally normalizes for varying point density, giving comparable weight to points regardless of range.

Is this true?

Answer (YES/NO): NO